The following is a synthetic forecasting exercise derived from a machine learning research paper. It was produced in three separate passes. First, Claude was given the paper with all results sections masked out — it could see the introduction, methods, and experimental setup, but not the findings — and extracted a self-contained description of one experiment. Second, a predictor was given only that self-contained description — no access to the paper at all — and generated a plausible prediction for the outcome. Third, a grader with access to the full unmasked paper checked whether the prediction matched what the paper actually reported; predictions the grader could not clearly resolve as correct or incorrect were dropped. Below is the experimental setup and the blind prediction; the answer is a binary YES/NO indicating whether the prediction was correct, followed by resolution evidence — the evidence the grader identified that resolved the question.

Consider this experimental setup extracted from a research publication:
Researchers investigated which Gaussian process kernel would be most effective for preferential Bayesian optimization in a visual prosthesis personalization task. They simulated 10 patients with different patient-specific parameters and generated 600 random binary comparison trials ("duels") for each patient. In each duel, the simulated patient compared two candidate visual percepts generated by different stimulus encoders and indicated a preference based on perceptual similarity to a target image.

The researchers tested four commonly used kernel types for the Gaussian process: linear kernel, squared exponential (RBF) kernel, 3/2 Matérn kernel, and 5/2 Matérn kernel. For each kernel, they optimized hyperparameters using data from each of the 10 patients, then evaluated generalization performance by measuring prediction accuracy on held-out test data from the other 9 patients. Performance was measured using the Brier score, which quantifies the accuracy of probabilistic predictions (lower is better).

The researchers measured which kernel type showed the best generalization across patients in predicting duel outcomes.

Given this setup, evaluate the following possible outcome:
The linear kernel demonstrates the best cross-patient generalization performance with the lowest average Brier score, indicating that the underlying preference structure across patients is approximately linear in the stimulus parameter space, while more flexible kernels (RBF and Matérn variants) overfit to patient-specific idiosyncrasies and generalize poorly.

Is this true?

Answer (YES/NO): NO